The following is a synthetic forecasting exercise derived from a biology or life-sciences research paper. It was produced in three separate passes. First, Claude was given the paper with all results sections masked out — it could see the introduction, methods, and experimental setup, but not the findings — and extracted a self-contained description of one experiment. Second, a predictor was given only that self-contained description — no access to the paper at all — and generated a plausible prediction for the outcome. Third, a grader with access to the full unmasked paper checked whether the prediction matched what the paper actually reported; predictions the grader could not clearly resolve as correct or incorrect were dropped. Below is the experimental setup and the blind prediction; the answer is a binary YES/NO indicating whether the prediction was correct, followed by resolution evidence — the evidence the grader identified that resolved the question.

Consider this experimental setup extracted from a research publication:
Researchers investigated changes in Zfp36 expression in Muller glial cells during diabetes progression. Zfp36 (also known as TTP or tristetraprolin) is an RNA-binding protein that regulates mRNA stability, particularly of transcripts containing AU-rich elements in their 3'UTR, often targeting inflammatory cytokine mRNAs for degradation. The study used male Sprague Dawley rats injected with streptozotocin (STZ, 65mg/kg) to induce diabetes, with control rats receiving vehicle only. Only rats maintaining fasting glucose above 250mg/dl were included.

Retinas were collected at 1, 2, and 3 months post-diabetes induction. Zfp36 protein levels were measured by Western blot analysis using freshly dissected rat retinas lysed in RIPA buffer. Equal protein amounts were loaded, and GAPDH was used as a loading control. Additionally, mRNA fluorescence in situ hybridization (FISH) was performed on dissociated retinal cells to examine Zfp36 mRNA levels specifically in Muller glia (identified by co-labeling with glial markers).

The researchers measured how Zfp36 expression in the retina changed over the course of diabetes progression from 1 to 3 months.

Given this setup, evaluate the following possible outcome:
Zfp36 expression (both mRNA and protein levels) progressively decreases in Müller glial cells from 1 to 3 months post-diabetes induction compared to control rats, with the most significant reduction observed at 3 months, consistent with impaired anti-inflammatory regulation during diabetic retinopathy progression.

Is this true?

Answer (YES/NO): NO